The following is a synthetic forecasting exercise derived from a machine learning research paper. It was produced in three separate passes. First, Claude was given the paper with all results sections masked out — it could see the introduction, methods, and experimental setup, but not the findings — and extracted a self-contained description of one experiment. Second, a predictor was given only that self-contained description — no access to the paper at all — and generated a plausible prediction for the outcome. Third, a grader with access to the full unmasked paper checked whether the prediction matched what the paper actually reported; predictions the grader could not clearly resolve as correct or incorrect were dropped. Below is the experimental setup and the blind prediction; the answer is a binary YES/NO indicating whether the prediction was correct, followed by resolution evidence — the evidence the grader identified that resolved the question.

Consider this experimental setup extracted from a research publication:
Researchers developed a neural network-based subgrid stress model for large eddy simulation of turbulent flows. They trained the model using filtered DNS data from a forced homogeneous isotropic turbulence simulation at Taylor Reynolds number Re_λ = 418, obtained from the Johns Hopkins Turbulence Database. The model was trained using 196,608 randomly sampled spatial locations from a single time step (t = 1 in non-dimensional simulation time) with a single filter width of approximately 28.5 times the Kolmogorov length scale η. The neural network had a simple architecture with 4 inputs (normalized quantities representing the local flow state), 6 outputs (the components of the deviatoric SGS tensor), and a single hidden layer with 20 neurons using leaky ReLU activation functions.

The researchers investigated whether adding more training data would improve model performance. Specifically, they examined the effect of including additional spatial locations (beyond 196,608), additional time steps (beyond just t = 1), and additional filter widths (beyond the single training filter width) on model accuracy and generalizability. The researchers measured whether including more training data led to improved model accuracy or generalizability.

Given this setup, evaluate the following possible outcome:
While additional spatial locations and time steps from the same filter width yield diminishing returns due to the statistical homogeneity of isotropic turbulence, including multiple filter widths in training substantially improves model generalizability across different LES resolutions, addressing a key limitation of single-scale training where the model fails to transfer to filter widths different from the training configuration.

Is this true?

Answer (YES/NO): NO